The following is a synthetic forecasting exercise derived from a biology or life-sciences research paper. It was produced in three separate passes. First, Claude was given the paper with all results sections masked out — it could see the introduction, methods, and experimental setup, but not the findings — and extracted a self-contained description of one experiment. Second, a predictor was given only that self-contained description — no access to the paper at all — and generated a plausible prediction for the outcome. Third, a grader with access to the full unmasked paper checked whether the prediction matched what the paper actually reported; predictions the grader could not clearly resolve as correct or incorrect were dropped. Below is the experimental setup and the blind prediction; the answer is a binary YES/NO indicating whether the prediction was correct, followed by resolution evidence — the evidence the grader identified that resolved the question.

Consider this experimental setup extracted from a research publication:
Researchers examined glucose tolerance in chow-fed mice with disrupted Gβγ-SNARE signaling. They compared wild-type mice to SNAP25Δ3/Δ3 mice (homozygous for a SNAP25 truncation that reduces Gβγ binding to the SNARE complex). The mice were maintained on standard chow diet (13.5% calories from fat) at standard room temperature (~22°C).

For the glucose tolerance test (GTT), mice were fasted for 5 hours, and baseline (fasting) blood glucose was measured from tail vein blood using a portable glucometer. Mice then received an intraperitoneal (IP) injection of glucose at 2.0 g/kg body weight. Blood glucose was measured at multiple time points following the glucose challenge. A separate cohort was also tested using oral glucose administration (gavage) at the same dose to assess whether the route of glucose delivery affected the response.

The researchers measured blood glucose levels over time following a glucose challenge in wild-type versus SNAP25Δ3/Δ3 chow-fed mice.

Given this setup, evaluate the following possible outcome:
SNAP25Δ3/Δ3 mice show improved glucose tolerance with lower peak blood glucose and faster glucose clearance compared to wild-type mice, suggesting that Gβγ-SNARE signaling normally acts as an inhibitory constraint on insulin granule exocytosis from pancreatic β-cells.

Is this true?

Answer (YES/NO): NO